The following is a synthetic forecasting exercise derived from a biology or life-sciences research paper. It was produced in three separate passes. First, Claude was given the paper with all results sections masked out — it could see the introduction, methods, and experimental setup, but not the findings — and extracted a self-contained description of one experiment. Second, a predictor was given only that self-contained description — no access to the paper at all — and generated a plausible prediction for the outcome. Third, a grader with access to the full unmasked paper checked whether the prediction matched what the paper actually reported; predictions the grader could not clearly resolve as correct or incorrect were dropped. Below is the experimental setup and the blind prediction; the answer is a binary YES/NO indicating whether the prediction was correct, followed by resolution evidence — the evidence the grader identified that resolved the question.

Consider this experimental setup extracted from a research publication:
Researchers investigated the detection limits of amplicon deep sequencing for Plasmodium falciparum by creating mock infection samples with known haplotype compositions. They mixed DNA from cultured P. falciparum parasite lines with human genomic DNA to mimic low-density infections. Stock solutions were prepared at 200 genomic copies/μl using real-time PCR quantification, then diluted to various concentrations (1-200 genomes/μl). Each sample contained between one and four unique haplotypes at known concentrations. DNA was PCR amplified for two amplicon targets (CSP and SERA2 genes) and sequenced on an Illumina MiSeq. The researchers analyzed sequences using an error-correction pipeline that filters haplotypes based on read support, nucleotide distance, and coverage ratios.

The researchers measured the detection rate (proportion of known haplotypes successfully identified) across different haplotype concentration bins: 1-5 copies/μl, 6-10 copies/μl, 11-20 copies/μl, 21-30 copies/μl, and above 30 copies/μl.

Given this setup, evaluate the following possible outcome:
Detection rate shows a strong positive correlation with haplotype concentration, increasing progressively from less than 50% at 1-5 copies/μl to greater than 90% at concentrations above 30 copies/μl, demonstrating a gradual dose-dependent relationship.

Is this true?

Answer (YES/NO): YES